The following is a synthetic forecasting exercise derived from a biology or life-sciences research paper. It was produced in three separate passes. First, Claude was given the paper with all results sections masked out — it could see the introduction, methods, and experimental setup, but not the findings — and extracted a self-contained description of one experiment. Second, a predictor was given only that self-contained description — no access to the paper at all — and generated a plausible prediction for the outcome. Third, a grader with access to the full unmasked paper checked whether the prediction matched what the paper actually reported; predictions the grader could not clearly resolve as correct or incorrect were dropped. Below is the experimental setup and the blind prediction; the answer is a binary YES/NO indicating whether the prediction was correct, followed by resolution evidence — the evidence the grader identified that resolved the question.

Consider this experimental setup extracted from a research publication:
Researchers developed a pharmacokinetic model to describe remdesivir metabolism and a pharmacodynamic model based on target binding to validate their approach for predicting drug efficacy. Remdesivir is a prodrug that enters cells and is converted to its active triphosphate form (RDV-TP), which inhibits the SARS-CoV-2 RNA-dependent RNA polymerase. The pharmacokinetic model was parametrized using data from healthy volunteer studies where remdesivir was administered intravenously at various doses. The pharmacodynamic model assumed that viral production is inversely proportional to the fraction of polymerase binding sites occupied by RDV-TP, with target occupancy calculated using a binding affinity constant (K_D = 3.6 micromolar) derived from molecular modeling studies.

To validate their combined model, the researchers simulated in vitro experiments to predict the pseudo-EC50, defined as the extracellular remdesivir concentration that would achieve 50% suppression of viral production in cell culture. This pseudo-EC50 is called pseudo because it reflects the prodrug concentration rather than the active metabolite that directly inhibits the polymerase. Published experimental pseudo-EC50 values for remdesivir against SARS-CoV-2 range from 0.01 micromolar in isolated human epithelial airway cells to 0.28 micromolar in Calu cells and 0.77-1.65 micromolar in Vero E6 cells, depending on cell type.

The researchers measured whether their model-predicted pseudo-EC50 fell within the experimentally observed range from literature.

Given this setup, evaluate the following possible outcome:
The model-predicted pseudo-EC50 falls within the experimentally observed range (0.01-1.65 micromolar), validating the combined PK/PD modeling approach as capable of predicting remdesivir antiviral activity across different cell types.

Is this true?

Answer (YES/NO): YES